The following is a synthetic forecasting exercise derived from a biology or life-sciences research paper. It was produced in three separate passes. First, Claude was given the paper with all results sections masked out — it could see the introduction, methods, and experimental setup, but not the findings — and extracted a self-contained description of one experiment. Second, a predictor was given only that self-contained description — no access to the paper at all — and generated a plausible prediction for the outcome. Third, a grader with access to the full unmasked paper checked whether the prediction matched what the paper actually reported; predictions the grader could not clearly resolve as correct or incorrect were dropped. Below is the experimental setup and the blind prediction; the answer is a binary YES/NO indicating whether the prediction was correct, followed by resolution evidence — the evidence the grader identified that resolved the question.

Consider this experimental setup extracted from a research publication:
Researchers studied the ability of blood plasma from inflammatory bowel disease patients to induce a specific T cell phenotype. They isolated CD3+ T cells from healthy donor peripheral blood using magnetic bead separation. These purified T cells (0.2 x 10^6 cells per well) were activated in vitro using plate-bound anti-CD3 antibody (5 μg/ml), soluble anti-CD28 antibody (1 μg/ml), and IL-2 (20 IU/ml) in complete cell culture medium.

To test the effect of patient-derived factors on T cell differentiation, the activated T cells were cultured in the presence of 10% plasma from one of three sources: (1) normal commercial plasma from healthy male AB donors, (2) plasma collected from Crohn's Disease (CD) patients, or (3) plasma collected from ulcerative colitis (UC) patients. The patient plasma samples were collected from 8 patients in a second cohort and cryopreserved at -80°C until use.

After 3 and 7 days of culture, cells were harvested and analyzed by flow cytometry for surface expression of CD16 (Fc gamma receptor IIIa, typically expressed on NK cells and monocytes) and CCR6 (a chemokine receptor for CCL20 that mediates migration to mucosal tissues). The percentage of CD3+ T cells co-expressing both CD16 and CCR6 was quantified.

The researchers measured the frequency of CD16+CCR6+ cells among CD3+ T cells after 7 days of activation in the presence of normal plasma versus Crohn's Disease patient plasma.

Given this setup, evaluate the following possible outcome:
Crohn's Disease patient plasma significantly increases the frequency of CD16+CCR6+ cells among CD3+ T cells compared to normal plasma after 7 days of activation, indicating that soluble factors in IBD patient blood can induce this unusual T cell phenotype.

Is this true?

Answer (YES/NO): YES